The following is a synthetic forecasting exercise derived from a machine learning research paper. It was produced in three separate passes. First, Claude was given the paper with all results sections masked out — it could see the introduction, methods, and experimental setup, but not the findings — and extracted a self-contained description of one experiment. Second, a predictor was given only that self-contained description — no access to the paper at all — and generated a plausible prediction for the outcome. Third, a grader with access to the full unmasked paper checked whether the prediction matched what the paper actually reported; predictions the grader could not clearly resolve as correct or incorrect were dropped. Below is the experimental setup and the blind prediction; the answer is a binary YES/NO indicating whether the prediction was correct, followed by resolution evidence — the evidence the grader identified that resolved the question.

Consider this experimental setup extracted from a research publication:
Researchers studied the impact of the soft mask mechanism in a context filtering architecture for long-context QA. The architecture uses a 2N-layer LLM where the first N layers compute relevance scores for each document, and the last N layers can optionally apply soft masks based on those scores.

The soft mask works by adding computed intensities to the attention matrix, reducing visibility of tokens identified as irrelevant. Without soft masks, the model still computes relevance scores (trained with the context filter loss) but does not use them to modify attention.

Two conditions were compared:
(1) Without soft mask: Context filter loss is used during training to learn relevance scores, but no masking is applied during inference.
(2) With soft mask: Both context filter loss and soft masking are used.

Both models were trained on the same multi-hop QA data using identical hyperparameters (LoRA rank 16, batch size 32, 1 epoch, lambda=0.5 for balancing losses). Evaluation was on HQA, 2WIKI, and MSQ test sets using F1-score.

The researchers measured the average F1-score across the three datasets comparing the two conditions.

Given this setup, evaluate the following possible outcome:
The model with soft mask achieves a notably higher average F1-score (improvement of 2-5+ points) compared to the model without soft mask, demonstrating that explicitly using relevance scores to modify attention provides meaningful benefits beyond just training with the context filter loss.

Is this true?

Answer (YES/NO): NO